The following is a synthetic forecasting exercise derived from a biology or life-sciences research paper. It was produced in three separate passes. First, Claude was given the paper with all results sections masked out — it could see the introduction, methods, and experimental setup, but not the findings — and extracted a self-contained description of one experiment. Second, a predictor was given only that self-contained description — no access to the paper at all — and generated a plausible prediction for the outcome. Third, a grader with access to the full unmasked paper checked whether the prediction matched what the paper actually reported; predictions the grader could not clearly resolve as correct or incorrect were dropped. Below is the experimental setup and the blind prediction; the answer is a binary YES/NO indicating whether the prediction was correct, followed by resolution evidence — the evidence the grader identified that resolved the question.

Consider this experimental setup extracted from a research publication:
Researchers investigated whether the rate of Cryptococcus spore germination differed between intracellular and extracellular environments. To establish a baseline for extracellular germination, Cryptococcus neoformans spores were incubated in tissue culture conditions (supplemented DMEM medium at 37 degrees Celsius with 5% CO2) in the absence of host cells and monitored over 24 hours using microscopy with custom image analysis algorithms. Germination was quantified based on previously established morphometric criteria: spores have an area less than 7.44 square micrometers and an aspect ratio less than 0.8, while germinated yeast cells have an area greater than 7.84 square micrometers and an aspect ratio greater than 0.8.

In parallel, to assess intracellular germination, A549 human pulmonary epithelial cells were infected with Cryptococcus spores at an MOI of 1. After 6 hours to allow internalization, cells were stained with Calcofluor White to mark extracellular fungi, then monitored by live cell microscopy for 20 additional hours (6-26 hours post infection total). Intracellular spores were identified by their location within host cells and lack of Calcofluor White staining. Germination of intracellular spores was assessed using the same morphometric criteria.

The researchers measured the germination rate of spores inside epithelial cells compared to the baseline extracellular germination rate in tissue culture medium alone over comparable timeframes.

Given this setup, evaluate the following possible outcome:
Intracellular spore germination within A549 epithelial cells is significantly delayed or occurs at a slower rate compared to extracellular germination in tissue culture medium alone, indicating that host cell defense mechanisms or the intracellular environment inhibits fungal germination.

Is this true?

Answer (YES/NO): YES